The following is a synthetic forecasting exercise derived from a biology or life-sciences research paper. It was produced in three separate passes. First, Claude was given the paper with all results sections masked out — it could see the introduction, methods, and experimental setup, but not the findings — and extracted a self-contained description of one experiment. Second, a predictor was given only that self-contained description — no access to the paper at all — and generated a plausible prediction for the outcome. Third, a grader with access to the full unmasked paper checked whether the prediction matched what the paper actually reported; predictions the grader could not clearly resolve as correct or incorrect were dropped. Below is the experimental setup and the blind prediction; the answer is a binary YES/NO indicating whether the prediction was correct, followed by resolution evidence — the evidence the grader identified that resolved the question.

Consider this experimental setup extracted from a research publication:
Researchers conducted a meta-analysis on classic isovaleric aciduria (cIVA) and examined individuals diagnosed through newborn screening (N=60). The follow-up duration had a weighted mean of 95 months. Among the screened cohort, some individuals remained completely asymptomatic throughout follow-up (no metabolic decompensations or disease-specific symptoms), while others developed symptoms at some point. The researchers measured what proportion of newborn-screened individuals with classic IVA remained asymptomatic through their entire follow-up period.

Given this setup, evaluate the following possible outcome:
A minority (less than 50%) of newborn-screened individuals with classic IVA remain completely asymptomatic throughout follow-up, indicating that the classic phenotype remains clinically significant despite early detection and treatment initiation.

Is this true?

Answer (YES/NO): YES